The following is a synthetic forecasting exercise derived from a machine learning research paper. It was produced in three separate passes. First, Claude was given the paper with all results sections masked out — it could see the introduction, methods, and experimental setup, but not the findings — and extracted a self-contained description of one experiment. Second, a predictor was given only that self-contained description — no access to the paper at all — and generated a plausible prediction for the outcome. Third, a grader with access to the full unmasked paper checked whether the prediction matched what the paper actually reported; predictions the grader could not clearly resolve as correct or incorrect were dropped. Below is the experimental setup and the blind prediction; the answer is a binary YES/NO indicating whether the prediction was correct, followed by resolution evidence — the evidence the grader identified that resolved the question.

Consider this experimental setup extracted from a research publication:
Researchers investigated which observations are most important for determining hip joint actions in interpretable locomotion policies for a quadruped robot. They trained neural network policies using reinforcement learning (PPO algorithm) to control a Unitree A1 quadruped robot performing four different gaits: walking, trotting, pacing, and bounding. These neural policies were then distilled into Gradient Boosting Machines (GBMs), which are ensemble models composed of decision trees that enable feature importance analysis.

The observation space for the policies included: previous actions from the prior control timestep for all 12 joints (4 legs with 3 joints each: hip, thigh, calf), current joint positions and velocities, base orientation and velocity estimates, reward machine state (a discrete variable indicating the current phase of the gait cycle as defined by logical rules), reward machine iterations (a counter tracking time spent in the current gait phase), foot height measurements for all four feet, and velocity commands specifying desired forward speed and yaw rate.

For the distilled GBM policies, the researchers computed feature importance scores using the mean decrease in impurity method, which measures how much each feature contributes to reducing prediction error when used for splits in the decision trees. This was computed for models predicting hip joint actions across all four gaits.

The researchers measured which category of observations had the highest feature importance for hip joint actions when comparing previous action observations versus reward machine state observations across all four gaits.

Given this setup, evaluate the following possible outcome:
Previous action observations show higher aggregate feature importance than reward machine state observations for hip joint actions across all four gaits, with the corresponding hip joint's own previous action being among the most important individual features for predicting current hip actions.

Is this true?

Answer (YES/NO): YES